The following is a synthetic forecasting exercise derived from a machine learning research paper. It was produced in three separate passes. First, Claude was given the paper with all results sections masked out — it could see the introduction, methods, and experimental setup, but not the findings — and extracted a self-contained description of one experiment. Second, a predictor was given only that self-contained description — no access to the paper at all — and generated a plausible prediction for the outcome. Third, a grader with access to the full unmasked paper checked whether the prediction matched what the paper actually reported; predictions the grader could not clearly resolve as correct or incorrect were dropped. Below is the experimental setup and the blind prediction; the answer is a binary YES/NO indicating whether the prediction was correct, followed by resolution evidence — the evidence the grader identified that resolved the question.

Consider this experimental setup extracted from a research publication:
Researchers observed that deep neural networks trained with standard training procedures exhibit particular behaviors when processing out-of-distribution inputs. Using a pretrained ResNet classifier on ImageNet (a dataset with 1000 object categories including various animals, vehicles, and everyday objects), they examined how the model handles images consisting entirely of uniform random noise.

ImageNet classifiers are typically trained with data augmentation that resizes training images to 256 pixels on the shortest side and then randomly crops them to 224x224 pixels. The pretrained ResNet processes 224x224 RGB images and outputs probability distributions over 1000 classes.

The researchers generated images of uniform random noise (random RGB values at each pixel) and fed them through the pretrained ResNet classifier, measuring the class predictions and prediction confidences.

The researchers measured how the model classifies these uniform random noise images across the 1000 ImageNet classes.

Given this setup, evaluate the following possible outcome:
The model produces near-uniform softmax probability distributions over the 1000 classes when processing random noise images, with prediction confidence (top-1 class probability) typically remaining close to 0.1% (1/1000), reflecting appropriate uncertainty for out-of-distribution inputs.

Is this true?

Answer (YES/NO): NO